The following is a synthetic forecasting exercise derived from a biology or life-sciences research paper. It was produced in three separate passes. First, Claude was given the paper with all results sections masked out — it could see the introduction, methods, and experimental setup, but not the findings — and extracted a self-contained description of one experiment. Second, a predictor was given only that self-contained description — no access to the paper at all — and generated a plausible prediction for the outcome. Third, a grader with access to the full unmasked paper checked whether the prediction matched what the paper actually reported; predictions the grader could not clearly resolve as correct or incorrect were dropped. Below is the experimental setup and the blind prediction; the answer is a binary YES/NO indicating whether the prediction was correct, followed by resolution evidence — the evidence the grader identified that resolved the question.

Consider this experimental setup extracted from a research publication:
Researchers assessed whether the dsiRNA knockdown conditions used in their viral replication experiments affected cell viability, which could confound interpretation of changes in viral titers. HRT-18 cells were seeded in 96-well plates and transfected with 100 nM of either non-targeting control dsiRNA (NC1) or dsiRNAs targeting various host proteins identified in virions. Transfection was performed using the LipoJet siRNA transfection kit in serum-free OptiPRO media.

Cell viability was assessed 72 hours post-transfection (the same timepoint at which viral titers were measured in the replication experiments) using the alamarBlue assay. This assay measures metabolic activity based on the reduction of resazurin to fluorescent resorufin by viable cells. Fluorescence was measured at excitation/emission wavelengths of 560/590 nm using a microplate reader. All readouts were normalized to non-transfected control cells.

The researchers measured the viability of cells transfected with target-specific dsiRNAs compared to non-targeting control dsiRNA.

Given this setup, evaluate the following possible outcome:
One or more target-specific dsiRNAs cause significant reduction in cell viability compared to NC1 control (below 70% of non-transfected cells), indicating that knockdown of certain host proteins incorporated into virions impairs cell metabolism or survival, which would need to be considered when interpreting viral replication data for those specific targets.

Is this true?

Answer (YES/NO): NO